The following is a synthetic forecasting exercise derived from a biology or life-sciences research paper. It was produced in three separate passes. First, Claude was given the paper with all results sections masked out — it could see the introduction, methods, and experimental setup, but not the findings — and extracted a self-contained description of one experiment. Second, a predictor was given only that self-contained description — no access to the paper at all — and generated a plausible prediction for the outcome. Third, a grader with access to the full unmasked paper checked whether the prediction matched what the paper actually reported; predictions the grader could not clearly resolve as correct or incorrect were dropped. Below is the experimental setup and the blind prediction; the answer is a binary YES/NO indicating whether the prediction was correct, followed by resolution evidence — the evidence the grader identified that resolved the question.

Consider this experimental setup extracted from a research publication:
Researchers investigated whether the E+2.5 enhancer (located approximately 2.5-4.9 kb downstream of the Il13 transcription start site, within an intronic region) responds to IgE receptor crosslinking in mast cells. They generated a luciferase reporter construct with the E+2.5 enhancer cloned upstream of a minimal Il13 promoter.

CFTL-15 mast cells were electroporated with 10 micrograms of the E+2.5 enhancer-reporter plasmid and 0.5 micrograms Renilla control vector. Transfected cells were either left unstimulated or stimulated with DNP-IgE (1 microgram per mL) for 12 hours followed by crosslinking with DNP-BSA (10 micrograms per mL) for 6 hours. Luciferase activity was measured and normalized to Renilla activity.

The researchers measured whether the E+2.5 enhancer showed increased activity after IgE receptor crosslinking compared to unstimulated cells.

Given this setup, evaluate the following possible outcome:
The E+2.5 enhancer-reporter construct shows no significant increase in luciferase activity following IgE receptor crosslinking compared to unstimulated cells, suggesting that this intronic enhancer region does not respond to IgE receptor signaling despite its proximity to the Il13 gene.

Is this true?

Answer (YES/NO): YES